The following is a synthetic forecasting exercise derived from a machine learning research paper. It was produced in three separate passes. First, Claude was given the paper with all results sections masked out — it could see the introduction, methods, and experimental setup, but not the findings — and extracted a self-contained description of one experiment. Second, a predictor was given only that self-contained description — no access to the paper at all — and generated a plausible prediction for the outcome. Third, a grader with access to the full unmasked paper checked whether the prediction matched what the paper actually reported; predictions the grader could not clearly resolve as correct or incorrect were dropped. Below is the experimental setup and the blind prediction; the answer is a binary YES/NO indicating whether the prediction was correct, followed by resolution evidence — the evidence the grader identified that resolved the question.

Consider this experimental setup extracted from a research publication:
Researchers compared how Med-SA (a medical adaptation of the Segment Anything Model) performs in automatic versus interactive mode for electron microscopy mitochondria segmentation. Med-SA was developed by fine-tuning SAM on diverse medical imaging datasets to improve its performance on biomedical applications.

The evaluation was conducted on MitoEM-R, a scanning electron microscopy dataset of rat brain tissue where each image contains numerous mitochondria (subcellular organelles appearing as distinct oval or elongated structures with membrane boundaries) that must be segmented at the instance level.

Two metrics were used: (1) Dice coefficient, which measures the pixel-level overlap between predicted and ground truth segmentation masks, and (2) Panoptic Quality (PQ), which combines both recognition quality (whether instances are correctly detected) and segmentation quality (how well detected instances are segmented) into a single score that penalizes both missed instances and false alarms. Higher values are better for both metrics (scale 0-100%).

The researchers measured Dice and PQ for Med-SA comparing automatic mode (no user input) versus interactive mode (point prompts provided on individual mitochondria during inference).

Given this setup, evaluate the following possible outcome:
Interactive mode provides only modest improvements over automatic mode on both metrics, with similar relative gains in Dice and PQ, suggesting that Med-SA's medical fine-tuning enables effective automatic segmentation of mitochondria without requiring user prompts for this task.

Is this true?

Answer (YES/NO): NO